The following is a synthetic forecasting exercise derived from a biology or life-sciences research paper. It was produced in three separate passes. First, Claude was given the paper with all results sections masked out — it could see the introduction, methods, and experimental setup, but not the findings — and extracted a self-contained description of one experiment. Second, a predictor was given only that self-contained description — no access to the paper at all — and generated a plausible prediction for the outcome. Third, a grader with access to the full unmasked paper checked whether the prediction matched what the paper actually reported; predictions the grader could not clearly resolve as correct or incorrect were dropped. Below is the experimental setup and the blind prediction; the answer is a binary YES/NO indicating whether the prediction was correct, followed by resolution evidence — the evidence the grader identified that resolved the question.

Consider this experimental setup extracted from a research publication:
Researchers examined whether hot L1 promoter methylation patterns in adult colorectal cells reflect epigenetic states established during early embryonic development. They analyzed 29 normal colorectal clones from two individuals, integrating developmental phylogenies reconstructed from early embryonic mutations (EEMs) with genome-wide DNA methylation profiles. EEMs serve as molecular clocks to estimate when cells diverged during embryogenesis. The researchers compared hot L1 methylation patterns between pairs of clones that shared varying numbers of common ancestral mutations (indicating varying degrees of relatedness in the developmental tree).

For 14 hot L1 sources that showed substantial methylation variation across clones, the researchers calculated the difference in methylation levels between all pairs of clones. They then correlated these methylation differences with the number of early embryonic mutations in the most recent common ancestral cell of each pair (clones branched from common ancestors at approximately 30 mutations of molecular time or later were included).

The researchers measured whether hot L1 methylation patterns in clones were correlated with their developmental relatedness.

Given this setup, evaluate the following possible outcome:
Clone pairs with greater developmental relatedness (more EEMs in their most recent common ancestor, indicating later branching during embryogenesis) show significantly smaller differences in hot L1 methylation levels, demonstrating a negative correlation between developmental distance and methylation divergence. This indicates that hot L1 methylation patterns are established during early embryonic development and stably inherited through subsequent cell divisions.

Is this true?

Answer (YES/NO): YES